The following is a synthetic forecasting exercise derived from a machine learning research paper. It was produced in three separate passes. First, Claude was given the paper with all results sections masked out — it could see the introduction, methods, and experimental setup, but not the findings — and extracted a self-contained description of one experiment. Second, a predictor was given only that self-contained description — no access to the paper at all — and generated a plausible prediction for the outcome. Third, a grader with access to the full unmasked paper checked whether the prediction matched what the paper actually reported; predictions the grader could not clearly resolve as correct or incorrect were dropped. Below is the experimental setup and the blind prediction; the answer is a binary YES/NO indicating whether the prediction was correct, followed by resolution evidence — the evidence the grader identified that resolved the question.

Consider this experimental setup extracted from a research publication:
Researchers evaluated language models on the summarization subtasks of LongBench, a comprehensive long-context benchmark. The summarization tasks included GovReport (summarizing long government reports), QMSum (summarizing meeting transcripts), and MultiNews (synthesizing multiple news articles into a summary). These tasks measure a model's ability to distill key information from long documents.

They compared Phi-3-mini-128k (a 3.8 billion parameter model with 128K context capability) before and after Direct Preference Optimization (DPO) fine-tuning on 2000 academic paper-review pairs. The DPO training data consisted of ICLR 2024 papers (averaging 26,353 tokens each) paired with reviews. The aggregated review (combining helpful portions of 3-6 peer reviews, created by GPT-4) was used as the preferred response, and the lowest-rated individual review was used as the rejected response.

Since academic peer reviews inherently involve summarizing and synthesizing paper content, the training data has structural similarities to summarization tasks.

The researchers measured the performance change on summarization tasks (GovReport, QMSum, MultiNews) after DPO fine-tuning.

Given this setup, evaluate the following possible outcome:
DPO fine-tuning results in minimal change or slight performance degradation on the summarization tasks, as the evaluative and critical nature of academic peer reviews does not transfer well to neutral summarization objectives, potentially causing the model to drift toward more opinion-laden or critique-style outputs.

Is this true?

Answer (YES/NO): NO